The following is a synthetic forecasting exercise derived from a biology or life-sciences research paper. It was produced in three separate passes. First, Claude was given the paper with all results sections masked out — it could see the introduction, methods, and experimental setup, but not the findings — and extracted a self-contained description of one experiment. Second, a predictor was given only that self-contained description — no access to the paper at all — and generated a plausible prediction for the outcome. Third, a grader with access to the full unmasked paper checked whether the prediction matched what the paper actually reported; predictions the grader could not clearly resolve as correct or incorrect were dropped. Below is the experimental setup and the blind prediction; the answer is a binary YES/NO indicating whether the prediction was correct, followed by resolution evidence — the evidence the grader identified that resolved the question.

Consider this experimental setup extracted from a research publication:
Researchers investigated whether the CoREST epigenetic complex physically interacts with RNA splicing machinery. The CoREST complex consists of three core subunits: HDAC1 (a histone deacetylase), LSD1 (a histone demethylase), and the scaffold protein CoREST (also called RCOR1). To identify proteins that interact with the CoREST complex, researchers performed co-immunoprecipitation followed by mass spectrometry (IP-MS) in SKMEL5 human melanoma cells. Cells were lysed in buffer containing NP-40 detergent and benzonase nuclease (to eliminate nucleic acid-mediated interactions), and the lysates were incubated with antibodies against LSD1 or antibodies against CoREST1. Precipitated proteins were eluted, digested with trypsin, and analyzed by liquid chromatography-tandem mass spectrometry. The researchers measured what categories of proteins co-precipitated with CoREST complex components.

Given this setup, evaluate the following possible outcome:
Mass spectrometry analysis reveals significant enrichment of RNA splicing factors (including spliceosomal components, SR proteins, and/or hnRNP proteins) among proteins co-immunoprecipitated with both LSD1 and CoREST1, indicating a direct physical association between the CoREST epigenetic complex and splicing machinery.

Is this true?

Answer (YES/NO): YES